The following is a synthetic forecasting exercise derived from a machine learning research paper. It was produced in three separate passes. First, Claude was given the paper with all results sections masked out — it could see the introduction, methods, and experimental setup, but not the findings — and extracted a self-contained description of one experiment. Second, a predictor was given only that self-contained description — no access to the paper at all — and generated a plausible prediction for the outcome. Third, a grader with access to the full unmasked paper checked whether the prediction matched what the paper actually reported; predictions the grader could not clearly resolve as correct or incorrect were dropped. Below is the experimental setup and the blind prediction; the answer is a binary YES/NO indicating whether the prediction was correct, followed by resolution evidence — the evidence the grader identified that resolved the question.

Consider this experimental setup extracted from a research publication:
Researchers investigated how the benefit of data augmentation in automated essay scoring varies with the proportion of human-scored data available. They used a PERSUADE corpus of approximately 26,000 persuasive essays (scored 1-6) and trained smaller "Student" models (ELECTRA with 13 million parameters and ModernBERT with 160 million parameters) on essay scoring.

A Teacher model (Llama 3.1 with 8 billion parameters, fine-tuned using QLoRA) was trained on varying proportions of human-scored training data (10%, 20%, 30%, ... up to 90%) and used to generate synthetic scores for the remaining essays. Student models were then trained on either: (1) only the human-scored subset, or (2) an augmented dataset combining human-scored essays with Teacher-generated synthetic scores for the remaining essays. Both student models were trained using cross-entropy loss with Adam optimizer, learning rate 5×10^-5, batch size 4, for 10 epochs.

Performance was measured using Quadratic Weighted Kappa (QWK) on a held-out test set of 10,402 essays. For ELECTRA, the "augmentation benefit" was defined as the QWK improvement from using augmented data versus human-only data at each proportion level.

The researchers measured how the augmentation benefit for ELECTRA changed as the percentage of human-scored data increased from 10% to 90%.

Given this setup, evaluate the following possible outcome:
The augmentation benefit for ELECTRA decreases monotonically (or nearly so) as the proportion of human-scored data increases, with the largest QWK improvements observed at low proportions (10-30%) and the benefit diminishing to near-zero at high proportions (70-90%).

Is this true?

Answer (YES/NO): YES